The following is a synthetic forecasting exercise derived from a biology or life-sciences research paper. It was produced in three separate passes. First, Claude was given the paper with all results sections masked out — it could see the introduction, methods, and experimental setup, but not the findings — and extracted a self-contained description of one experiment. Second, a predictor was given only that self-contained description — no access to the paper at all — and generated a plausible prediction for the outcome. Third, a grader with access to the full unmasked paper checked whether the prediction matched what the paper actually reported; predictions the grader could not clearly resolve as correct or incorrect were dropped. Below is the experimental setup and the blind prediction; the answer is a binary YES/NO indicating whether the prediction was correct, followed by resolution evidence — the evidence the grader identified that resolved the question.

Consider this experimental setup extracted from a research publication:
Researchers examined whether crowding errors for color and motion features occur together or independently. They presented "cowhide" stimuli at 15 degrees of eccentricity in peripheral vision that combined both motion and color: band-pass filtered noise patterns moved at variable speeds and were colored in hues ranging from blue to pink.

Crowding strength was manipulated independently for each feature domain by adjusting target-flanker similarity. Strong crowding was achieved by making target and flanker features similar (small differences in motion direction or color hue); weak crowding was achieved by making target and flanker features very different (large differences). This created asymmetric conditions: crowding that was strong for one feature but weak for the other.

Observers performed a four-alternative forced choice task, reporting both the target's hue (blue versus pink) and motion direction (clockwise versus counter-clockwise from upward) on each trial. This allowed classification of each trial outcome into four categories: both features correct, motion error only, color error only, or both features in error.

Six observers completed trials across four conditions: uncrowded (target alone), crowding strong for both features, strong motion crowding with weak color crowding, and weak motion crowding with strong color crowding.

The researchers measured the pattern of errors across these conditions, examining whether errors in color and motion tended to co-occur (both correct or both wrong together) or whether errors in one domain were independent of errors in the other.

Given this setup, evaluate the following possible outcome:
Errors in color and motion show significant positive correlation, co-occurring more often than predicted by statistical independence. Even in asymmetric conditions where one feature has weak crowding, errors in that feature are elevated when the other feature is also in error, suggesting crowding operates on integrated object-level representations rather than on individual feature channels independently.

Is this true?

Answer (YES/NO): NO